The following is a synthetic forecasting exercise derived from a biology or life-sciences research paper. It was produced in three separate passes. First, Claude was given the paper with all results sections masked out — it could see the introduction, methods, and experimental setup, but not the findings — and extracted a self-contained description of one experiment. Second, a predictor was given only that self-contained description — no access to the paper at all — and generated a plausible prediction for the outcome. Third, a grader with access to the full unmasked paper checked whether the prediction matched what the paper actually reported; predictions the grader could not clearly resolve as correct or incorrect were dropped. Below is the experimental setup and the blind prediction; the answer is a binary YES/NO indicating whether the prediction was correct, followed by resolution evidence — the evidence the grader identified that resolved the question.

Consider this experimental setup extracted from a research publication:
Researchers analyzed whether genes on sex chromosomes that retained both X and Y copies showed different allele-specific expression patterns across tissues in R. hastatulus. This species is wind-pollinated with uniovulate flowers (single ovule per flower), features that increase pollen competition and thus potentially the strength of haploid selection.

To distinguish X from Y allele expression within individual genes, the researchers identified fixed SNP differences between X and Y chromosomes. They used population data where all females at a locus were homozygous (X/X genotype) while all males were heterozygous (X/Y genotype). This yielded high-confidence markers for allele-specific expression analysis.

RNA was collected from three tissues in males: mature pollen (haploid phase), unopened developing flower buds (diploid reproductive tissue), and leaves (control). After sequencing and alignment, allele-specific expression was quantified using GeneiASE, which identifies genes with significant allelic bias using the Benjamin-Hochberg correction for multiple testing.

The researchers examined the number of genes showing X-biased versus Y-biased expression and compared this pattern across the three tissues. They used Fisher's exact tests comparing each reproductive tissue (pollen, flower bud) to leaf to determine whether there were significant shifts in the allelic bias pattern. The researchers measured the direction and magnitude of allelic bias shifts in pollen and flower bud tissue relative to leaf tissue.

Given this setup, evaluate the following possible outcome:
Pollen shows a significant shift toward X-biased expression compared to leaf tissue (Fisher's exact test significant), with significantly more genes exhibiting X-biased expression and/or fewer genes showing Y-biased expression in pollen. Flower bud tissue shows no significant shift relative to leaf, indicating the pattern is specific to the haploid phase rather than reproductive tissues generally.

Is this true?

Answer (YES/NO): NO